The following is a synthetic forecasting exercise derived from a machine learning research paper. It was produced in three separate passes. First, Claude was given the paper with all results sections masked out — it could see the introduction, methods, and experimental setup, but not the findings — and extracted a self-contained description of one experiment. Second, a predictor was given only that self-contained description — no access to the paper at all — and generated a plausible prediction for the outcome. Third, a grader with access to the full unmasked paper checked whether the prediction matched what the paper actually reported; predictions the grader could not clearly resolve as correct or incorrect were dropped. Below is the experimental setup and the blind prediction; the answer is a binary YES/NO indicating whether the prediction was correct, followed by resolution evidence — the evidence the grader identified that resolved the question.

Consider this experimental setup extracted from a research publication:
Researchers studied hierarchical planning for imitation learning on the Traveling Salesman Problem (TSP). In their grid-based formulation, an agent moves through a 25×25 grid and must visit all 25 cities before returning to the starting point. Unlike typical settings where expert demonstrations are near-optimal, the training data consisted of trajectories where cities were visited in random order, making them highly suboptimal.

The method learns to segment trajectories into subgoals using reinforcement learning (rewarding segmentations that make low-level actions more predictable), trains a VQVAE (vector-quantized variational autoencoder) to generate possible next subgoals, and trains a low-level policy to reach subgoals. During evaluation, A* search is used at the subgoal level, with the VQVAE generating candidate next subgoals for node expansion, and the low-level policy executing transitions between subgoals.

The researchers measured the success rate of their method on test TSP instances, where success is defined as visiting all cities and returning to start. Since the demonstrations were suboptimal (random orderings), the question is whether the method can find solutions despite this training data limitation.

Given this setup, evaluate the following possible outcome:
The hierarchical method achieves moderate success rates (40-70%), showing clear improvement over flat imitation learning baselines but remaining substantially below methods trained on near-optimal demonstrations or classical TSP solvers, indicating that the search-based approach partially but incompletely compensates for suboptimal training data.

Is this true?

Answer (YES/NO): NO